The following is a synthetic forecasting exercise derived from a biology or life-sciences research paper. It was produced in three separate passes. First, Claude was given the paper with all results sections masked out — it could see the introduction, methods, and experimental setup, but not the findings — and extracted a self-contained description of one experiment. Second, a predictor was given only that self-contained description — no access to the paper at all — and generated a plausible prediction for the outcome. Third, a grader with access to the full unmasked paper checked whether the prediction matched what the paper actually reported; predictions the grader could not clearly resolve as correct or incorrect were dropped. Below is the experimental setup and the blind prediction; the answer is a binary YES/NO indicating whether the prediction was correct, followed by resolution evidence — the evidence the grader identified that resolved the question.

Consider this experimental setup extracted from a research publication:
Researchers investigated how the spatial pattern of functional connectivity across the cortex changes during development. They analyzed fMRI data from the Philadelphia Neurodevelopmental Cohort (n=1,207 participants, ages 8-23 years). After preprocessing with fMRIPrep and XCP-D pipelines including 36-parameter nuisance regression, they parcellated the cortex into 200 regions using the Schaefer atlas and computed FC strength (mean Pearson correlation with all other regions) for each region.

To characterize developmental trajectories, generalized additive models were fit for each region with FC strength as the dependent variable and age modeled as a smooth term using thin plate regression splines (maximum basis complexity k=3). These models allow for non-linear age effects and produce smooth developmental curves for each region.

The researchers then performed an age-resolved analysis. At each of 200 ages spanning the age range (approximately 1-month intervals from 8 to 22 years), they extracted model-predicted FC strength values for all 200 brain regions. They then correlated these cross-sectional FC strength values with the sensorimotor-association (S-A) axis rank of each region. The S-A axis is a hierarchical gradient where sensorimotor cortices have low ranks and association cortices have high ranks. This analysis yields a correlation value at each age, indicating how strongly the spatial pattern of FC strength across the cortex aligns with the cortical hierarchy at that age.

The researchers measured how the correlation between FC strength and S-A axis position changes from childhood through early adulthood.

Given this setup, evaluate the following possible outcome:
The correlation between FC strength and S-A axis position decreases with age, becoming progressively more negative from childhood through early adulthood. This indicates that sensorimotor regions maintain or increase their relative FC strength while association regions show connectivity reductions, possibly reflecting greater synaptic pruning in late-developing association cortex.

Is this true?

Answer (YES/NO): YES